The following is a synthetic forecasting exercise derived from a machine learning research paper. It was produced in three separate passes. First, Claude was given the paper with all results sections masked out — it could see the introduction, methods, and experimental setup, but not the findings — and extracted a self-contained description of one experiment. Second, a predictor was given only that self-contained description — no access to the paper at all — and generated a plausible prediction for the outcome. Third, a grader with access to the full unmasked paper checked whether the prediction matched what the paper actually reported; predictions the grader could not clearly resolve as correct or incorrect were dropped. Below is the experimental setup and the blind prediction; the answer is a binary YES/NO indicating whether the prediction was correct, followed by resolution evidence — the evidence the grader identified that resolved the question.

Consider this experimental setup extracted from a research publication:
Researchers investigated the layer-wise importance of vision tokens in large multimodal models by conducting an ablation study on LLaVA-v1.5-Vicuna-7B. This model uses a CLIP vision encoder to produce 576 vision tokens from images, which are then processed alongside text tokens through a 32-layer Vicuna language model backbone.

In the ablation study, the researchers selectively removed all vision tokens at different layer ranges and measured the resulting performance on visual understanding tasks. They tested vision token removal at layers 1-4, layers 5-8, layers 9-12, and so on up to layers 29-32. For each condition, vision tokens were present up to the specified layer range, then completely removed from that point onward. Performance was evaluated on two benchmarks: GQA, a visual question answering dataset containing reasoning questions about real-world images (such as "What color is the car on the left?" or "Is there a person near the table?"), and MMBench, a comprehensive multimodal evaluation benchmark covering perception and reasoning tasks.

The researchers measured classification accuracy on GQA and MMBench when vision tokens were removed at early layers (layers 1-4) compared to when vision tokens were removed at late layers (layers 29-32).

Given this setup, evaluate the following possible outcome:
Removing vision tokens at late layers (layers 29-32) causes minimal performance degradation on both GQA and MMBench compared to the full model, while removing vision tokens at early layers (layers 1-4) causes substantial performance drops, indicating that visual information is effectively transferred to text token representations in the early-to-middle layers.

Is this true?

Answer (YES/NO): YES